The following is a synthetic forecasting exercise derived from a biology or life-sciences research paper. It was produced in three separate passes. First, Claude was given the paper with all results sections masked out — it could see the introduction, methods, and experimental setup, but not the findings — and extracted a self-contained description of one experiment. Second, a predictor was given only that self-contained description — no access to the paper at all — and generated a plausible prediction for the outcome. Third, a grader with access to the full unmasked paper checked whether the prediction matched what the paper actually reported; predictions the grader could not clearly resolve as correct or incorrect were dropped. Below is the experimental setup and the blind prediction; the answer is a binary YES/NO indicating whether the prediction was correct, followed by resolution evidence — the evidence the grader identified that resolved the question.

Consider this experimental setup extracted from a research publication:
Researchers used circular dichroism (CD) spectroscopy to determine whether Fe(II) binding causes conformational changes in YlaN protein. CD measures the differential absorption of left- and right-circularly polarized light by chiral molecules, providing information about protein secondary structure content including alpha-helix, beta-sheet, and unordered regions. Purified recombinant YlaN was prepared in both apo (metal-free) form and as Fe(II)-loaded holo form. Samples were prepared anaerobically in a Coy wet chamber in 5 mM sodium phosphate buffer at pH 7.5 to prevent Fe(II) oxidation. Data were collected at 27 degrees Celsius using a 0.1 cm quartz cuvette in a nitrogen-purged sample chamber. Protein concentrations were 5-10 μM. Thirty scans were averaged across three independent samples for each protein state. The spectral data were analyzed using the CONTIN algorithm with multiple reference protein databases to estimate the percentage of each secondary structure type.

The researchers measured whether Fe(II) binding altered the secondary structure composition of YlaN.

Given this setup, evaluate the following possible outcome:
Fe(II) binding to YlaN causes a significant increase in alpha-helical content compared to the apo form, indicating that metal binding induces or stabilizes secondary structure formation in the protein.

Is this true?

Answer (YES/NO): NO